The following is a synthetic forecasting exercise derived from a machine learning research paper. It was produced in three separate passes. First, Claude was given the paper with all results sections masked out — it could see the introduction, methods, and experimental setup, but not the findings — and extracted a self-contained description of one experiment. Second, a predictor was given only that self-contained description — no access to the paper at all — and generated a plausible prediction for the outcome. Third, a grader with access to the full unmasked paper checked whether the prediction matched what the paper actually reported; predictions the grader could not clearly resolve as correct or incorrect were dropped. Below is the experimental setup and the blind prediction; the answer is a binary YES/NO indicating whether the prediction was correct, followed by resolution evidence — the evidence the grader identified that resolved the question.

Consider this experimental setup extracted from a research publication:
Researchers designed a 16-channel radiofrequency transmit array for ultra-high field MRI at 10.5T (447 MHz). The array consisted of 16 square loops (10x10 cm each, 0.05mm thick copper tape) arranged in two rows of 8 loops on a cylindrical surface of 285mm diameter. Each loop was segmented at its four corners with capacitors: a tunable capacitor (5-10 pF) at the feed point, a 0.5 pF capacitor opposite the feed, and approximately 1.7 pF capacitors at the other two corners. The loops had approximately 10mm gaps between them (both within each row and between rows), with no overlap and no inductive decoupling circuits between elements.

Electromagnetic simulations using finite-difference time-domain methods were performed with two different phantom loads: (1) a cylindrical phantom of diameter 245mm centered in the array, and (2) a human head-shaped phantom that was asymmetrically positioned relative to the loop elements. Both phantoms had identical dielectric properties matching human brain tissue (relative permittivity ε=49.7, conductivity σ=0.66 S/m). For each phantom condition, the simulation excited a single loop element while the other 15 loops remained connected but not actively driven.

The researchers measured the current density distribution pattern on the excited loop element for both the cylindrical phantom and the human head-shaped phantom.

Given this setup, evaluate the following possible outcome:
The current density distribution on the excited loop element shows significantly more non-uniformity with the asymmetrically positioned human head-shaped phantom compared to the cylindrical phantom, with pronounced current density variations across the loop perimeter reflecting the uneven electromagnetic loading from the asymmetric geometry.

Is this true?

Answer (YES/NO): NO